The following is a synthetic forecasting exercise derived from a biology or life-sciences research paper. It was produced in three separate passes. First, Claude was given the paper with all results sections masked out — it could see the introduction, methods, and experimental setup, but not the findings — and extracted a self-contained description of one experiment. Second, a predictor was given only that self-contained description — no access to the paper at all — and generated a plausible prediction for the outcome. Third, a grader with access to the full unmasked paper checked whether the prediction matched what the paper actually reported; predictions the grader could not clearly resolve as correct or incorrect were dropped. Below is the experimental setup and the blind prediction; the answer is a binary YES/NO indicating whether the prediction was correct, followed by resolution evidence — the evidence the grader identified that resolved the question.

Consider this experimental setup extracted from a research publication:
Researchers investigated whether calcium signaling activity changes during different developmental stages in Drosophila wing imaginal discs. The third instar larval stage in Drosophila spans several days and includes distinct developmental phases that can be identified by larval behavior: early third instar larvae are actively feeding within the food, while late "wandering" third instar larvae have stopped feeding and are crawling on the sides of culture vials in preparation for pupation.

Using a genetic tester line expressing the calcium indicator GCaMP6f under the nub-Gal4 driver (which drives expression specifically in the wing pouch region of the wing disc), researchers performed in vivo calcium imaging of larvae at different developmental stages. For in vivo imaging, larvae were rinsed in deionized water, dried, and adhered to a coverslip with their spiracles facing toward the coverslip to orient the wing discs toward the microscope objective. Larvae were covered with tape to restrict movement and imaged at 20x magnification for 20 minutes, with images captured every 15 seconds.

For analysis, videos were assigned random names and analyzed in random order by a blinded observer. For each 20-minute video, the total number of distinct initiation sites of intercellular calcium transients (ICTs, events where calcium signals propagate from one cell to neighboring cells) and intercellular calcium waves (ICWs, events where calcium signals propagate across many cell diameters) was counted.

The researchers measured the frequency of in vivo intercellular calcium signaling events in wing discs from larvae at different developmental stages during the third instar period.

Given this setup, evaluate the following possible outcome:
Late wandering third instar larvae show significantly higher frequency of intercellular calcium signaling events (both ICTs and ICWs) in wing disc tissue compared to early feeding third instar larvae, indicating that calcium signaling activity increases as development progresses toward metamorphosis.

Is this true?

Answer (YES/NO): NO